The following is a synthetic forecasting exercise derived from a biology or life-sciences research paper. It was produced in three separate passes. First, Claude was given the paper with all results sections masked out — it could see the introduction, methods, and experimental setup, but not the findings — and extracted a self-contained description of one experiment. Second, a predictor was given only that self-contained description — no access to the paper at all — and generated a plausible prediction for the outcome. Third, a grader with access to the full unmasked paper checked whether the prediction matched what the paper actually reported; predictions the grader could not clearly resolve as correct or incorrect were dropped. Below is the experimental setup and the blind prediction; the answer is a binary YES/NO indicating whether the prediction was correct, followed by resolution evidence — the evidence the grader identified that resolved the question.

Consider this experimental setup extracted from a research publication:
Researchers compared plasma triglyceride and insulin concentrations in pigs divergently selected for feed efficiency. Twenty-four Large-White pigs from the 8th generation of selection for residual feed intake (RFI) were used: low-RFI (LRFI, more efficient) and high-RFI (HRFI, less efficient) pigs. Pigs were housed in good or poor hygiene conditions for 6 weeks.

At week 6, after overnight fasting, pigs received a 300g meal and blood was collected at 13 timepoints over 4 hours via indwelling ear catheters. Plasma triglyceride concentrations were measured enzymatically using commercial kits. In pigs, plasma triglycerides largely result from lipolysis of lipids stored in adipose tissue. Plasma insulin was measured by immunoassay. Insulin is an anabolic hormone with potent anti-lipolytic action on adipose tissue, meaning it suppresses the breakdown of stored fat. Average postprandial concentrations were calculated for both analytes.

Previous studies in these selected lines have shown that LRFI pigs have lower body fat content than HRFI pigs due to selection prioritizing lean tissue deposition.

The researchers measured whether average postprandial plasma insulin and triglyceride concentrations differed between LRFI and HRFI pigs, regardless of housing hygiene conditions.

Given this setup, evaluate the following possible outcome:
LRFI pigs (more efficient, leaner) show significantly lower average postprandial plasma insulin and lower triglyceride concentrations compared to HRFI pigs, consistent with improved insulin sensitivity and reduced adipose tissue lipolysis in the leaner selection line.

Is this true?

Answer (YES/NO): NO